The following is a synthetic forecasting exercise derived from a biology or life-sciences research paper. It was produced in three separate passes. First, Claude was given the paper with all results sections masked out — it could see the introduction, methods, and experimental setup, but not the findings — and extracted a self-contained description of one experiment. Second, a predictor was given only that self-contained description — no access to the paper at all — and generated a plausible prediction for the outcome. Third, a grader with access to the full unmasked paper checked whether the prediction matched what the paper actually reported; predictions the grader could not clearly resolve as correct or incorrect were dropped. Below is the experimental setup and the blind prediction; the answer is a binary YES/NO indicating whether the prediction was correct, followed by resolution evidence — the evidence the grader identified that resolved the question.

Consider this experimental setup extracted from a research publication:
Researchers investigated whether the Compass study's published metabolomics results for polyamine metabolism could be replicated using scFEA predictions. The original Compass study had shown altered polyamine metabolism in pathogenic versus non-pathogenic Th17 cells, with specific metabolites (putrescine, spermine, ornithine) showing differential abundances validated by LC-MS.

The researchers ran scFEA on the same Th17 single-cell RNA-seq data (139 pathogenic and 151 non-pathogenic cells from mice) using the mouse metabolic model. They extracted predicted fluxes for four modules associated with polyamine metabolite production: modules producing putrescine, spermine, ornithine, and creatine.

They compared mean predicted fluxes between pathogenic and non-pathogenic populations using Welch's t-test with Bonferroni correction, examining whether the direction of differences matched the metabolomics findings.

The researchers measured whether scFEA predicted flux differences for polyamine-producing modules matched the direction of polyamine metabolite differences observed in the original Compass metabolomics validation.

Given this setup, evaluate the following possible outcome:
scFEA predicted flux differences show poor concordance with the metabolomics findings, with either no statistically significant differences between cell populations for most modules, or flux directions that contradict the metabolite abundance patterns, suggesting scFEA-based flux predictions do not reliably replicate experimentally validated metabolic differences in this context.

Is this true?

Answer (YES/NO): NO